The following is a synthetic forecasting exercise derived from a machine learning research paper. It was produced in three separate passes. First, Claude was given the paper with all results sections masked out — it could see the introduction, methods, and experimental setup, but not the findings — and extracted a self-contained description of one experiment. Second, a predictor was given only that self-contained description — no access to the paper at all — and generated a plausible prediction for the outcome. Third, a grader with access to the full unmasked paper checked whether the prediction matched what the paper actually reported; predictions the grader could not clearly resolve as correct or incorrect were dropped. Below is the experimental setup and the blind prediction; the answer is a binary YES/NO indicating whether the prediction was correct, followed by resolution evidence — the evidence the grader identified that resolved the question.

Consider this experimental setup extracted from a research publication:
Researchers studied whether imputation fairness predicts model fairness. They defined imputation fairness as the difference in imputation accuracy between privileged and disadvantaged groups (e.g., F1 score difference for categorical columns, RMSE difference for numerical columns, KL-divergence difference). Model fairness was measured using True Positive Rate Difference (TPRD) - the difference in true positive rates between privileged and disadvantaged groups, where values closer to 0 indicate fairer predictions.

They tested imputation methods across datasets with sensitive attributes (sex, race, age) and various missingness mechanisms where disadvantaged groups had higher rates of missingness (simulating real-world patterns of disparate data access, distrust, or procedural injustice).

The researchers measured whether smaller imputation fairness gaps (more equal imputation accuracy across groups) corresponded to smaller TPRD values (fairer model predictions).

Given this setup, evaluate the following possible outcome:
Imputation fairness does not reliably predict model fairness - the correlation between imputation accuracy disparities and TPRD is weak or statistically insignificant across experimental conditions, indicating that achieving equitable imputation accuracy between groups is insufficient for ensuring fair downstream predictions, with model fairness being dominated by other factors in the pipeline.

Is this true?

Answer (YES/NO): YES